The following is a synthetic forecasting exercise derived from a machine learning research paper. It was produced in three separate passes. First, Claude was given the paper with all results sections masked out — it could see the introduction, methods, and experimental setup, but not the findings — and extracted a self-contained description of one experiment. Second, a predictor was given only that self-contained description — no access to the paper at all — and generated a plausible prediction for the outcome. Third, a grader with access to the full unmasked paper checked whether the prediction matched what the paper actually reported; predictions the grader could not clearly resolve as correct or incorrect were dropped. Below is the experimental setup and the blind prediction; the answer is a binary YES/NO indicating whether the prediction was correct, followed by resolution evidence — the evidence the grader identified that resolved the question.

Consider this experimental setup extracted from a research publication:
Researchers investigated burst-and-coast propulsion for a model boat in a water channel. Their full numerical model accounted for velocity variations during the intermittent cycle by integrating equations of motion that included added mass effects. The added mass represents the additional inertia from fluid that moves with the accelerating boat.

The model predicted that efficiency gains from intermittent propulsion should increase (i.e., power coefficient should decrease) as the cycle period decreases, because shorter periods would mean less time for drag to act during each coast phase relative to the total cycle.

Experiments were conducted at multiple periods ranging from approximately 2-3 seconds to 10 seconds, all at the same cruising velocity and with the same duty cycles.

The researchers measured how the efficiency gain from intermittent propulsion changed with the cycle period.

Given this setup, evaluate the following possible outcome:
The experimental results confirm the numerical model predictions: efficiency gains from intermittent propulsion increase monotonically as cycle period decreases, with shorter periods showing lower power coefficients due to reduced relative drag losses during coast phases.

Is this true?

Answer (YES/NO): NO